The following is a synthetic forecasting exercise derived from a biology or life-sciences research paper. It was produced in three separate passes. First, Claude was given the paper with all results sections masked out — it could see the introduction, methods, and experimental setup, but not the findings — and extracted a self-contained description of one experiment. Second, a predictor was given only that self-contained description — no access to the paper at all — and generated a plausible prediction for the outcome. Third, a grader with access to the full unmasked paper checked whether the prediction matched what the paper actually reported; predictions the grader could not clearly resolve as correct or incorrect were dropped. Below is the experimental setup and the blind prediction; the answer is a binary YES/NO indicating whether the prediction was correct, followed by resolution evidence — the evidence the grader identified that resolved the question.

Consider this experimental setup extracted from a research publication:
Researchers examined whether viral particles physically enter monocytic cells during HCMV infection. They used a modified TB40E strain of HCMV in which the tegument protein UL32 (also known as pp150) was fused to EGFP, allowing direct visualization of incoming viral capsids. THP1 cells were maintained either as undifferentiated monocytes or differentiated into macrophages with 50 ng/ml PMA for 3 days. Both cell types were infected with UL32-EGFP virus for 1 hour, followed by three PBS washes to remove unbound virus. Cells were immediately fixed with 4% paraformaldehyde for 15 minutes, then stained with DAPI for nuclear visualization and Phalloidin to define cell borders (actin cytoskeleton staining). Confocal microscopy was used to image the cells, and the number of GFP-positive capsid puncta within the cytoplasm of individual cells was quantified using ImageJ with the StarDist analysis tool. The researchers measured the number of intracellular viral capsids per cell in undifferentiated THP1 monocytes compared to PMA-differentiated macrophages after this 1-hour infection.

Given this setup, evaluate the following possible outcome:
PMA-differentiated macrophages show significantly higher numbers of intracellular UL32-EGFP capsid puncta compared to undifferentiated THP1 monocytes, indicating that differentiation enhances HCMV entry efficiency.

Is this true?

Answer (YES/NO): YES